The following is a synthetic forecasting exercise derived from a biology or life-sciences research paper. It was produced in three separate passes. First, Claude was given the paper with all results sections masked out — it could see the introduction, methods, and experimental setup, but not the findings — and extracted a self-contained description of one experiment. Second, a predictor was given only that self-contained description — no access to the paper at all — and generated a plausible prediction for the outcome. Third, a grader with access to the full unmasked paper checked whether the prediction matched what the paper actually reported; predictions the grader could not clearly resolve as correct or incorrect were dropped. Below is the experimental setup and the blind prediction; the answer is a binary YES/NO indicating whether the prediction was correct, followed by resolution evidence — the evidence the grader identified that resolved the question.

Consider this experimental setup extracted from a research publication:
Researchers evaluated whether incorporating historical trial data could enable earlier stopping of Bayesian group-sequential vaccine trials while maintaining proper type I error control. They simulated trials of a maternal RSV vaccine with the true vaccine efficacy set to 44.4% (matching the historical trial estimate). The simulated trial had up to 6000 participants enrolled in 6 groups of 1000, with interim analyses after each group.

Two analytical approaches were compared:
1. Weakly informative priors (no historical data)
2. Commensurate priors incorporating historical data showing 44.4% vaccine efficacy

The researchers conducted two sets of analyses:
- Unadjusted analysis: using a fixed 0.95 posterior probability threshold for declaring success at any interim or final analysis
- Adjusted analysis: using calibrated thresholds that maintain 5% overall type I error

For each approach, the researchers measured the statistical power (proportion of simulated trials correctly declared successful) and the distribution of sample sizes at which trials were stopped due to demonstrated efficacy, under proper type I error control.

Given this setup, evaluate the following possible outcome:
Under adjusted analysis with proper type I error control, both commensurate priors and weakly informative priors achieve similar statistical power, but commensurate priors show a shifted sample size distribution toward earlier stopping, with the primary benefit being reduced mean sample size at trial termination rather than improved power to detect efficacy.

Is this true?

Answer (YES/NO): NO